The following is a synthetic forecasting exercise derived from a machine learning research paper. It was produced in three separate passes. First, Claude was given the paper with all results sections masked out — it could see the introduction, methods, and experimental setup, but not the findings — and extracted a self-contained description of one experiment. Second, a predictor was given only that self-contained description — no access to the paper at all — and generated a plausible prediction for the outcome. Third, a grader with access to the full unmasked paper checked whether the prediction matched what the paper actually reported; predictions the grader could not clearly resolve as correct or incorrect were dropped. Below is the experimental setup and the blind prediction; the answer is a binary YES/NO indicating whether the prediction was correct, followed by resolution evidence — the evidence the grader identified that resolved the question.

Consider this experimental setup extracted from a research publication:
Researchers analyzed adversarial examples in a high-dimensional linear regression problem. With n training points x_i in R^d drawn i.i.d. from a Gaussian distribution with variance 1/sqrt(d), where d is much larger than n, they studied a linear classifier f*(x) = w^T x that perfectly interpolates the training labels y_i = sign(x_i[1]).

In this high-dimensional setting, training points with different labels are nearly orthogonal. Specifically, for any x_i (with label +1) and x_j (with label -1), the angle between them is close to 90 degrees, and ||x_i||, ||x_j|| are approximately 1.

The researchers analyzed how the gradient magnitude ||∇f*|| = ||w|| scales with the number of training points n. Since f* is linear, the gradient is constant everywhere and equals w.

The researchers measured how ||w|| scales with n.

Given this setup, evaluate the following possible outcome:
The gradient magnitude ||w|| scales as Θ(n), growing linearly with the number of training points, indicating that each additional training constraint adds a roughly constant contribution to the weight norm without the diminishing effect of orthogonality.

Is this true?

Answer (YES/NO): NO